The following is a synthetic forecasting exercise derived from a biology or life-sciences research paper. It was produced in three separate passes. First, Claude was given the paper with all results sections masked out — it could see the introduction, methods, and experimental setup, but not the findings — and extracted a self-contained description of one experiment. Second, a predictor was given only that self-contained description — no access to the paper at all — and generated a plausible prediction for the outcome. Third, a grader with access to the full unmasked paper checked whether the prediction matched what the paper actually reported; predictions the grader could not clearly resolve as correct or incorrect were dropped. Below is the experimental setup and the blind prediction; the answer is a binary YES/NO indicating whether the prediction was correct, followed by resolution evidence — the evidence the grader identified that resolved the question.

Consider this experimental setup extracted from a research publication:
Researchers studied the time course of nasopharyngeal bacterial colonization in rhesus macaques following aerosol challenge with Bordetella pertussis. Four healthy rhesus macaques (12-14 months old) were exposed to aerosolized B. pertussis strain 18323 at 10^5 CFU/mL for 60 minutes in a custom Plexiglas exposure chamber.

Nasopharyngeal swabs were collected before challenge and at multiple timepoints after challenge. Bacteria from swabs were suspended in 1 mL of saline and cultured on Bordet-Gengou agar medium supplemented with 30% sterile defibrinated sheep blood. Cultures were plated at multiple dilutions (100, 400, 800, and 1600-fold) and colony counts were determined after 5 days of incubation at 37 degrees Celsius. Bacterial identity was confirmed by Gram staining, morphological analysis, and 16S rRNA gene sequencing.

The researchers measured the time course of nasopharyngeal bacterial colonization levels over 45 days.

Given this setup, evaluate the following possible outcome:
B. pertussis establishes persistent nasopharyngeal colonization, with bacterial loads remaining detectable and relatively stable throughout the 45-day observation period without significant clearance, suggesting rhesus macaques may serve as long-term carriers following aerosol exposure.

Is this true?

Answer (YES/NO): NO